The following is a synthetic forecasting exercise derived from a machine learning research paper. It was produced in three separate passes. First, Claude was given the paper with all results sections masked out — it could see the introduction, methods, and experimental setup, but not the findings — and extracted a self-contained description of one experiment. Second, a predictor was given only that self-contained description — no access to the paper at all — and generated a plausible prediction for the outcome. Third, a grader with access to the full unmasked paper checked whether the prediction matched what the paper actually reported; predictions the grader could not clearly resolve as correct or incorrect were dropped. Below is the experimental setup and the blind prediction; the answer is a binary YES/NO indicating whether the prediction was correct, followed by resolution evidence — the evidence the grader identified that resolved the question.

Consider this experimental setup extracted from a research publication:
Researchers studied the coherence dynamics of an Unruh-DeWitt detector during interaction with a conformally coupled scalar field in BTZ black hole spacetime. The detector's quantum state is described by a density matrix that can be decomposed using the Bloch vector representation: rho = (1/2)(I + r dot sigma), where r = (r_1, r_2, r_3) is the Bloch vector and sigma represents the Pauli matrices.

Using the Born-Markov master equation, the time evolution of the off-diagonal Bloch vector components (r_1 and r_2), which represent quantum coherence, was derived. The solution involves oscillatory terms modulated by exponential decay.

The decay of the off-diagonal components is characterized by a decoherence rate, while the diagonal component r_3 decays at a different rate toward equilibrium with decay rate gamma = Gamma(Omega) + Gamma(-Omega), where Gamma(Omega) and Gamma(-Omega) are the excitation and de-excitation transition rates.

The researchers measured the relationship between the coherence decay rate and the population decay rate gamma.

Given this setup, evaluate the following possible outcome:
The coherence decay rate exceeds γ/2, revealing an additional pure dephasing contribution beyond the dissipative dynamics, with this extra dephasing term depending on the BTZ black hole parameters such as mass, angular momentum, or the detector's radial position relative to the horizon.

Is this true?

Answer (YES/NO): NO